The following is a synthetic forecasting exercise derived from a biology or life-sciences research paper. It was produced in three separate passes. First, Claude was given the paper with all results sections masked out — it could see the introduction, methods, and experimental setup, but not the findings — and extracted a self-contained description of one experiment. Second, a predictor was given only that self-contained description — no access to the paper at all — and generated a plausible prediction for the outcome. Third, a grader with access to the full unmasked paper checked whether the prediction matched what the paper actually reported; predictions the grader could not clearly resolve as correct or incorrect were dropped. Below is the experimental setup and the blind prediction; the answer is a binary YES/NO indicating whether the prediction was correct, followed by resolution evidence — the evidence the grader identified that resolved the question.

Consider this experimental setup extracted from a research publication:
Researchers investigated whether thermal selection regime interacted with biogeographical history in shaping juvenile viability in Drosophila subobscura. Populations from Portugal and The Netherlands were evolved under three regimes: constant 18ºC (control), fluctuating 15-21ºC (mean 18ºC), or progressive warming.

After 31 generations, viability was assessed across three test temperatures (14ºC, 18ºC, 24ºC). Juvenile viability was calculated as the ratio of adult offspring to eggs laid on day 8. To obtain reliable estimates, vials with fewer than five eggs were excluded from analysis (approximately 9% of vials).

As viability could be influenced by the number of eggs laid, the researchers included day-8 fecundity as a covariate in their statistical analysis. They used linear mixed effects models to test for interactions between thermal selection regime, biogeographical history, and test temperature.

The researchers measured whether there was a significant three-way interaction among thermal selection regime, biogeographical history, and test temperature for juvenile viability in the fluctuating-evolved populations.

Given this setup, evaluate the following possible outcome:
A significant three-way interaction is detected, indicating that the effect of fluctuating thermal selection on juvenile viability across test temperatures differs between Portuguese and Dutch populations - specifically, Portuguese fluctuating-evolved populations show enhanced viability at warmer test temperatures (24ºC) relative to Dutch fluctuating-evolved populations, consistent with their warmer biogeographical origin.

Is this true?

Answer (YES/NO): NO